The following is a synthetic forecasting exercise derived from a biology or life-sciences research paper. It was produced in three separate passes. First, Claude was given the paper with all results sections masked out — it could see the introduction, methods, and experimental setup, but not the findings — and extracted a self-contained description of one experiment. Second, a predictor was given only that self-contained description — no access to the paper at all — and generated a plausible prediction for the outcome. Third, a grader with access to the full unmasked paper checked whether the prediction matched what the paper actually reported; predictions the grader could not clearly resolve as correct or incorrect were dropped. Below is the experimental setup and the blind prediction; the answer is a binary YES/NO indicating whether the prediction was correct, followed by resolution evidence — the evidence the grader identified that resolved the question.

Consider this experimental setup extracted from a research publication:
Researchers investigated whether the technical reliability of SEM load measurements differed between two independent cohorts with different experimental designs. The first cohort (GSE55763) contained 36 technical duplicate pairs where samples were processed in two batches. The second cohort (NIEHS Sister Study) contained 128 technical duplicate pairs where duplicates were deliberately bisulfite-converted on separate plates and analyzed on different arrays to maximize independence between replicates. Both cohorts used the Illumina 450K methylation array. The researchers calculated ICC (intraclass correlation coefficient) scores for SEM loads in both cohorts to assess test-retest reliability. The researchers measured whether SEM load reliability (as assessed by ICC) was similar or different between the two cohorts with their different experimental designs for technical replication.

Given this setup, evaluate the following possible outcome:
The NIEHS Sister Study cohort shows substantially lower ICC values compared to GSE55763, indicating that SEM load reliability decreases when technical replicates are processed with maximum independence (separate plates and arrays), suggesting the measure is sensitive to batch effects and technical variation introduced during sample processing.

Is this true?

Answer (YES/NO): NO